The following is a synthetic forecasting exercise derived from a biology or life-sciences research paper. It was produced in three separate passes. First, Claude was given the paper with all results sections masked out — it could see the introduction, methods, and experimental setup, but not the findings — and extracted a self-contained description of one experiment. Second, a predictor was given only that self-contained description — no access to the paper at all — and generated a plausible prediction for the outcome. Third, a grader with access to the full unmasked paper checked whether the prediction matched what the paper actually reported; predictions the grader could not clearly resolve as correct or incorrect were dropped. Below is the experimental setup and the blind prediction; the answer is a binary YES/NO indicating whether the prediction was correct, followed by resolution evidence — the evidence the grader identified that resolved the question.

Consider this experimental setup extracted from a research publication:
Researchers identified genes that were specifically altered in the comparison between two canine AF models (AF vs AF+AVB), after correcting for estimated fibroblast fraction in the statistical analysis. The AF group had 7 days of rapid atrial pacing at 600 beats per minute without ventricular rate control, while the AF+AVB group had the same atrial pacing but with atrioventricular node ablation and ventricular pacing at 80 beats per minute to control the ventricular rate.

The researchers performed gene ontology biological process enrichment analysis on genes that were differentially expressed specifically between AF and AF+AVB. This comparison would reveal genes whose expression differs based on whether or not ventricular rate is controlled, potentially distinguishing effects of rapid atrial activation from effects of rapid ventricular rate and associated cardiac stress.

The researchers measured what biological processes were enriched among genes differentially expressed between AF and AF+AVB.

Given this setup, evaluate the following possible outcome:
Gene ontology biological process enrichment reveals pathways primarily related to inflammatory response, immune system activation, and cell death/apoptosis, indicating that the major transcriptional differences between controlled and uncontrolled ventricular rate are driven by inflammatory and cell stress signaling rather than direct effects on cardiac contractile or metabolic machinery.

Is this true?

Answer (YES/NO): NO